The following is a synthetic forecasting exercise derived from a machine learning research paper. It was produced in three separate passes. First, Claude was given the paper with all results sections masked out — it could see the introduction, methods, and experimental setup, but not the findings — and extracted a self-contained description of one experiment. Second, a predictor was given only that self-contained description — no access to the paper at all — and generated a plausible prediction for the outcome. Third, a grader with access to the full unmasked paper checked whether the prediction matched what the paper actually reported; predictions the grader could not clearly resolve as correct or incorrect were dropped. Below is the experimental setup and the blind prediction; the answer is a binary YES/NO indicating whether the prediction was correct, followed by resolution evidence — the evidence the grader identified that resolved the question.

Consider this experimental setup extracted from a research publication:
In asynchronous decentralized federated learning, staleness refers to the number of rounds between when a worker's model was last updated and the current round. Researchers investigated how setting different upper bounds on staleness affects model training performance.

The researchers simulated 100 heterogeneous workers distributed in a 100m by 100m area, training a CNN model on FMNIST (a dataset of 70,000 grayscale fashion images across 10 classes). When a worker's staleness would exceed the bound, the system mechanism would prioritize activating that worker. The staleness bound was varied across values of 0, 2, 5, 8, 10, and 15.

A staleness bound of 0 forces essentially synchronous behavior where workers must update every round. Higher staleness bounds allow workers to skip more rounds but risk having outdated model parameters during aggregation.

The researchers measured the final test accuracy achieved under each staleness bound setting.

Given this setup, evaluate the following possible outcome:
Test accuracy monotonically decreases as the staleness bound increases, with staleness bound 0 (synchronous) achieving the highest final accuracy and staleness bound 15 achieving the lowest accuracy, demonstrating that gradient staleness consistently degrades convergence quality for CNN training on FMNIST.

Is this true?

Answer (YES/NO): NO